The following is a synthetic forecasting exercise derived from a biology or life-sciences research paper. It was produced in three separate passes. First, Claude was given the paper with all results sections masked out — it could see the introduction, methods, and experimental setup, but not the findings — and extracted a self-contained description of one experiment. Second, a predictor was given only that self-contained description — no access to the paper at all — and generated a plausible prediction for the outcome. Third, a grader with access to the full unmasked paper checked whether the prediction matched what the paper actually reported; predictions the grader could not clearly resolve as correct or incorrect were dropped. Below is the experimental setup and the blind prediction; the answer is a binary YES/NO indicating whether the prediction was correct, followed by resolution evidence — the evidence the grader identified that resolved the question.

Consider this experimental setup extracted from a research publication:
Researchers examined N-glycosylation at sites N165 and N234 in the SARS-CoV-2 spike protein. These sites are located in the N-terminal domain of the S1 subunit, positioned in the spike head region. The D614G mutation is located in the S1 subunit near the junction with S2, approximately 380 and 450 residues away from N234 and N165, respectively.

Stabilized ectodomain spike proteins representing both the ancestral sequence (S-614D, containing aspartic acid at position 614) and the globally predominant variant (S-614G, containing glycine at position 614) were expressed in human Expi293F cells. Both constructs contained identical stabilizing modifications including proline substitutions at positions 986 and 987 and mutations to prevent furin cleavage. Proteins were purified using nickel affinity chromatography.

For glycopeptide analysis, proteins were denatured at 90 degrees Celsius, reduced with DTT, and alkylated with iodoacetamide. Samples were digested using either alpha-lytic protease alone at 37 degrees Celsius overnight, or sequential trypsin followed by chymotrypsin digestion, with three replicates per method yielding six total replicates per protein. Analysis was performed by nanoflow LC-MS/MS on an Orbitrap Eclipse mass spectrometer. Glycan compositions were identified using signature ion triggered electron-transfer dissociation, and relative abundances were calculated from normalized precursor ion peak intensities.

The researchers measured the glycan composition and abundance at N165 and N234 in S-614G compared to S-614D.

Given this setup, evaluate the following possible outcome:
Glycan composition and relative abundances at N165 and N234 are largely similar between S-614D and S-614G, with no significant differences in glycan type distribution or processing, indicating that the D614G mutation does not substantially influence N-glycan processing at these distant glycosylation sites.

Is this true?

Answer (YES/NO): NO